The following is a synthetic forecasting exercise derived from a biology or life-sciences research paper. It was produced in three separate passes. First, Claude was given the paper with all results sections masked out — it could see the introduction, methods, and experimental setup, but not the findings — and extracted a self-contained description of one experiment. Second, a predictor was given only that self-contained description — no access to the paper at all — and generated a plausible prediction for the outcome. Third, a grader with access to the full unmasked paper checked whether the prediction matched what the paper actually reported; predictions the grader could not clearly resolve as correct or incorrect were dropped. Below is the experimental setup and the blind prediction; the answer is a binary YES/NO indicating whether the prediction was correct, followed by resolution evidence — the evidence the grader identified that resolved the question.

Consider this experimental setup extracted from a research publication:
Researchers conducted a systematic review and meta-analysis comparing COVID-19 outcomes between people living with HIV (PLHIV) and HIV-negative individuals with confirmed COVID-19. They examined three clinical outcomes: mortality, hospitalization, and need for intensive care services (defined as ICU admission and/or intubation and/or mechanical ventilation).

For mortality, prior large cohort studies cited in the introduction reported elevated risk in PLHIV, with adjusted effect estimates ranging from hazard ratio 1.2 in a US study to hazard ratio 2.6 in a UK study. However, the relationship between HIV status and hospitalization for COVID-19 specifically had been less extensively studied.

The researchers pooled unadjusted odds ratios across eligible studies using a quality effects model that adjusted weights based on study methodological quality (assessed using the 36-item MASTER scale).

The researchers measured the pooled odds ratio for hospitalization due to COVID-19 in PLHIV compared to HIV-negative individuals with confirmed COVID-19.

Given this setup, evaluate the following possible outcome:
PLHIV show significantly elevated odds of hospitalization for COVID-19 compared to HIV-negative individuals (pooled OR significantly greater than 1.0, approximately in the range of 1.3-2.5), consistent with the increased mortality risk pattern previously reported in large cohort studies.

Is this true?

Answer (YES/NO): YES